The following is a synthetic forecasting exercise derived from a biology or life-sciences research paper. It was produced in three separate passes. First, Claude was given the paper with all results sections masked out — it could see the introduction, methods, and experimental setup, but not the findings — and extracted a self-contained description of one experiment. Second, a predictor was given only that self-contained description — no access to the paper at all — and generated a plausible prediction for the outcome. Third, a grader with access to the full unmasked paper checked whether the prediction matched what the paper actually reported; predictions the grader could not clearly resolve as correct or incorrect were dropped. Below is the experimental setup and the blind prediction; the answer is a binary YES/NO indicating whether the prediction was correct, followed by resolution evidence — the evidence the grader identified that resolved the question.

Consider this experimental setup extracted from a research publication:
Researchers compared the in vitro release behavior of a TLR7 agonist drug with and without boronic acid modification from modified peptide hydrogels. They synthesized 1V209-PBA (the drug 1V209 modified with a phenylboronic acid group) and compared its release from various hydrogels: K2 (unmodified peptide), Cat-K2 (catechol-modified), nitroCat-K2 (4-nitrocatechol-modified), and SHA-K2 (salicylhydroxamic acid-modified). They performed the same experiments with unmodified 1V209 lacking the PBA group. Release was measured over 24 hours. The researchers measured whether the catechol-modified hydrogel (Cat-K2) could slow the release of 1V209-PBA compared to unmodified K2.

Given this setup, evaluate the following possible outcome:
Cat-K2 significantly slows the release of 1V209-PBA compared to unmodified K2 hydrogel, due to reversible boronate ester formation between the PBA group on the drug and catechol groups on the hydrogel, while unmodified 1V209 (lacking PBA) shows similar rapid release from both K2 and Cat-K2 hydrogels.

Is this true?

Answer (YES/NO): NO